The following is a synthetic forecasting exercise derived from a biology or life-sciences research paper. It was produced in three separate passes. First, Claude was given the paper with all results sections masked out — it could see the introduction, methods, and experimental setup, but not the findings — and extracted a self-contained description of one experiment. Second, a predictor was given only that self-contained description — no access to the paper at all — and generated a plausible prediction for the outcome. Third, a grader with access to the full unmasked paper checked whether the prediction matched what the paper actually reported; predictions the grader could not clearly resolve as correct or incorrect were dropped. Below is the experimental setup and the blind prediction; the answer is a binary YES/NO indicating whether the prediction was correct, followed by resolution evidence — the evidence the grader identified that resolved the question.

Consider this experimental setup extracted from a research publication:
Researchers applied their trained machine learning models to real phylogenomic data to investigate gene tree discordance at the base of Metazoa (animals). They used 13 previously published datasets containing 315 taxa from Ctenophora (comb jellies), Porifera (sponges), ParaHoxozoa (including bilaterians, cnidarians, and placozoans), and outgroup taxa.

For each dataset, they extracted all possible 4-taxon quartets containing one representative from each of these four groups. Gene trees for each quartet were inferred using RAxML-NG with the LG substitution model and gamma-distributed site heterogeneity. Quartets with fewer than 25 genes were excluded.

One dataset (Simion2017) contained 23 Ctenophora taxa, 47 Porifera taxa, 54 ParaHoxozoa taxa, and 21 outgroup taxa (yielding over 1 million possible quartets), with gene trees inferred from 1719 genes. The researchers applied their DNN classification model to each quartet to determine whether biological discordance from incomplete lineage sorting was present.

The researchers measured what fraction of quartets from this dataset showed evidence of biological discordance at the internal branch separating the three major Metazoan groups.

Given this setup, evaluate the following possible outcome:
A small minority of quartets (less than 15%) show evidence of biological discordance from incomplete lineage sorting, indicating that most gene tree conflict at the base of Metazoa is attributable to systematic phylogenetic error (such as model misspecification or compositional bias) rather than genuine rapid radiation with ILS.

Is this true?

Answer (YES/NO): NO